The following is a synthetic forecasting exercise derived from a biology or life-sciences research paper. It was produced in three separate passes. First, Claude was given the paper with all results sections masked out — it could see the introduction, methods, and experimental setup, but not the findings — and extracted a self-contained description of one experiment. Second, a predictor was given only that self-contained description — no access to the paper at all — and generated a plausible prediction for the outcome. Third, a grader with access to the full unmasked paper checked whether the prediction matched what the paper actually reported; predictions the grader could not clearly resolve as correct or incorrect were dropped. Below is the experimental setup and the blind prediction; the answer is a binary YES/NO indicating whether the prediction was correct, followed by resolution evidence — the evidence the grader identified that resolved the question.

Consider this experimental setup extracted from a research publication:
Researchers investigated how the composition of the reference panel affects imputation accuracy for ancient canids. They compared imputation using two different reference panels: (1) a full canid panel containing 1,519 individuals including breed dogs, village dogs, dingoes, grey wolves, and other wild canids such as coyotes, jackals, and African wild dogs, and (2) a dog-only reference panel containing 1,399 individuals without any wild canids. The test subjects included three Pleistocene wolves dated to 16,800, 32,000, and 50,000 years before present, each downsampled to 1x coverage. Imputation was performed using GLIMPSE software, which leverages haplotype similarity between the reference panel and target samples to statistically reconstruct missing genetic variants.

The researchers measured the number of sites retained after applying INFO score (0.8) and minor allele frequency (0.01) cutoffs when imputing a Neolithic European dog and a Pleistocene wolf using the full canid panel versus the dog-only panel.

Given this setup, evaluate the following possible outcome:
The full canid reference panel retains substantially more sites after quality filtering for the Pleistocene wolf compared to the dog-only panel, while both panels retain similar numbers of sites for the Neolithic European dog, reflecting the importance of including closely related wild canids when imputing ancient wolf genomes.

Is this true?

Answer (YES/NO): NO